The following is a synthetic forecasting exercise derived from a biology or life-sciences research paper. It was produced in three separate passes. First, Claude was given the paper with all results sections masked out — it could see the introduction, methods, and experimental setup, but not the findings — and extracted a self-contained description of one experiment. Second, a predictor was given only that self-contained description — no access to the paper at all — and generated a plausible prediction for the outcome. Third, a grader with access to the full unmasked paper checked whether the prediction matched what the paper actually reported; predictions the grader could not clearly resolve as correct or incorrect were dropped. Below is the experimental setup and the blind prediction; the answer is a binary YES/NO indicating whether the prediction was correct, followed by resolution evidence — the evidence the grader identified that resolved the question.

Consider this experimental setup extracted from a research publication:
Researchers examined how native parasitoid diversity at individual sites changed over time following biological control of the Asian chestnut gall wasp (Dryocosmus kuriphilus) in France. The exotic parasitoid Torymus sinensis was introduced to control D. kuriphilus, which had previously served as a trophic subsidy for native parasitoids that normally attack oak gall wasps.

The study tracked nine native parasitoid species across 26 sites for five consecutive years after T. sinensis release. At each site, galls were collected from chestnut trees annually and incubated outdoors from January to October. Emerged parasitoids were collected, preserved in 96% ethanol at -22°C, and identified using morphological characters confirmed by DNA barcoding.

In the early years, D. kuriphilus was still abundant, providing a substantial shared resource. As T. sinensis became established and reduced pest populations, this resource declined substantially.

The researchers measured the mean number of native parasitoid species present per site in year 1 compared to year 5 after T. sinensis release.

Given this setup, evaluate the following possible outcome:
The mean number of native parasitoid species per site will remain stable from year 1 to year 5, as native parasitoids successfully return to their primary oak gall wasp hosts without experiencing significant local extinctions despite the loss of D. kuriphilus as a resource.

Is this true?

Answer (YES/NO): NO